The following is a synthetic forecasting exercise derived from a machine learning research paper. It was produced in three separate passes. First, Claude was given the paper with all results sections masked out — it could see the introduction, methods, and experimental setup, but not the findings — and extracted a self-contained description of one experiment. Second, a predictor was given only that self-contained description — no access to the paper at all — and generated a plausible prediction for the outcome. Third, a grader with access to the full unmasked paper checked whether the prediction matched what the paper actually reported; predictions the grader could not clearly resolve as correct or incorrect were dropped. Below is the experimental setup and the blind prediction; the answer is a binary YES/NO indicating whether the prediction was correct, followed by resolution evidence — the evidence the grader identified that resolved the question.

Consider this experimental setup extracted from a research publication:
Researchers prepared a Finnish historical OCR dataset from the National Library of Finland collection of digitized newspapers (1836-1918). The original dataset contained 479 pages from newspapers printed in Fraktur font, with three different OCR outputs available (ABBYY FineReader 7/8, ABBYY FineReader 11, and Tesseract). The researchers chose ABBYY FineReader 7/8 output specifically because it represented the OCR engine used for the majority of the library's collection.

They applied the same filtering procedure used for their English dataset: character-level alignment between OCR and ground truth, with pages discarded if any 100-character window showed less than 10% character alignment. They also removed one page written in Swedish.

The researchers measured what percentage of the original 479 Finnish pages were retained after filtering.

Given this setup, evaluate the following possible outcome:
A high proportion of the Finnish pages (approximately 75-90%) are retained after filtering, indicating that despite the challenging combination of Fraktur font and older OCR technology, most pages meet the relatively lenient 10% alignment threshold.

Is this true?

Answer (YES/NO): NO